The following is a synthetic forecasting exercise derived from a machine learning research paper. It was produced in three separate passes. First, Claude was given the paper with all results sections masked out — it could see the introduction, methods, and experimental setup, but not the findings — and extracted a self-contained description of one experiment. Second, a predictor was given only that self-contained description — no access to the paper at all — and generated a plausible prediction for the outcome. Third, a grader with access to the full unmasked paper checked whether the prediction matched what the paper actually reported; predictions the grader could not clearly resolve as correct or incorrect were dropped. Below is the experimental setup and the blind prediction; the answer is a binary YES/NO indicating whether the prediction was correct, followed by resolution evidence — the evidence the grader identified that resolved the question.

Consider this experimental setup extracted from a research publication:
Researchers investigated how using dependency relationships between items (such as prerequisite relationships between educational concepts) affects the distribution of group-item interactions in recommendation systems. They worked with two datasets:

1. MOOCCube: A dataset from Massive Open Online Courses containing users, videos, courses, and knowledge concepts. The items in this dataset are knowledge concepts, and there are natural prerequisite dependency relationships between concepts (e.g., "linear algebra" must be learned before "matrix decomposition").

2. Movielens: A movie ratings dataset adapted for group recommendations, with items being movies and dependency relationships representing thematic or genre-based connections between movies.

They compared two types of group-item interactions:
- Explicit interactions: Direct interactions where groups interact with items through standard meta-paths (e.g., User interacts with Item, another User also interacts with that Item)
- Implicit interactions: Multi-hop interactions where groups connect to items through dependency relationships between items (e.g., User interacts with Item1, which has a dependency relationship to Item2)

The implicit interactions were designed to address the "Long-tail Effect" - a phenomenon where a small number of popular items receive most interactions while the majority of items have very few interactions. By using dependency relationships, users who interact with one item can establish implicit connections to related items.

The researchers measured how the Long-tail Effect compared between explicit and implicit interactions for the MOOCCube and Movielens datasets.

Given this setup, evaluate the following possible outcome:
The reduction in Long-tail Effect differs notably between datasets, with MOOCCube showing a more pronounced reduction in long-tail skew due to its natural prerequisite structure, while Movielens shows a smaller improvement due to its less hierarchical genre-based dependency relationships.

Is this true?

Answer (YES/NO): NO